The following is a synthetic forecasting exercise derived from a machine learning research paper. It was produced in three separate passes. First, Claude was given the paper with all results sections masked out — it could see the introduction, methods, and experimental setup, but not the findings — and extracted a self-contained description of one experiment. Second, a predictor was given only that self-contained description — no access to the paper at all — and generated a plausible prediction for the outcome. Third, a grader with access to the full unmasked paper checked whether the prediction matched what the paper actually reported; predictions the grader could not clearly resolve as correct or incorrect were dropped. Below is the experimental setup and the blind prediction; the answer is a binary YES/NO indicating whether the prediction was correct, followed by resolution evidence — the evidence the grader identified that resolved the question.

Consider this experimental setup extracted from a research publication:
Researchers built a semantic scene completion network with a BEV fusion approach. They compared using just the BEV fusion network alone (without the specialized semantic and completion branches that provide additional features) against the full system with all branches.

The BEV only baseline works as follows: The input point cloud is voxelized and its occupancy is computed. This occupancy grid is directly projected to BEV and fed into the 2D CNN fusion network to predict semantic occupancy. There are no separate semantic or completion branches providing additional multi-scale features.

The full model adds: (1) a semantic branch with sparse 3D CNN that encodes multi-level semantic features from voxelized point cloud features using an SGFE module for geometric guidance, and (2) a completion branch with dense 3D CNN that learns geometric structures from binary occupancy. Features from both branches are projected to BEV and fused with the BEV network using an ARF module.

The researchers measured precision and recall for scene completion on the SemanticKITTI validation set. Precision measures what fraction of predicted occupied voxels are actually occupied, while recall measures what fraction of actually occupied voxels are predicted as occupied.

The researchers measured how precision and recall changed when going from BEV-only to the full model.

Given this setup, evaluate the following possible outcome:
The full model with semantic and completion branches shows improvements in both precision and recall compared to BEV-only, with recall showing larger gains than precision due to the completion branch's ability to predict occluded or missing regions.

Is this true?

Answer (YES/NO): NO